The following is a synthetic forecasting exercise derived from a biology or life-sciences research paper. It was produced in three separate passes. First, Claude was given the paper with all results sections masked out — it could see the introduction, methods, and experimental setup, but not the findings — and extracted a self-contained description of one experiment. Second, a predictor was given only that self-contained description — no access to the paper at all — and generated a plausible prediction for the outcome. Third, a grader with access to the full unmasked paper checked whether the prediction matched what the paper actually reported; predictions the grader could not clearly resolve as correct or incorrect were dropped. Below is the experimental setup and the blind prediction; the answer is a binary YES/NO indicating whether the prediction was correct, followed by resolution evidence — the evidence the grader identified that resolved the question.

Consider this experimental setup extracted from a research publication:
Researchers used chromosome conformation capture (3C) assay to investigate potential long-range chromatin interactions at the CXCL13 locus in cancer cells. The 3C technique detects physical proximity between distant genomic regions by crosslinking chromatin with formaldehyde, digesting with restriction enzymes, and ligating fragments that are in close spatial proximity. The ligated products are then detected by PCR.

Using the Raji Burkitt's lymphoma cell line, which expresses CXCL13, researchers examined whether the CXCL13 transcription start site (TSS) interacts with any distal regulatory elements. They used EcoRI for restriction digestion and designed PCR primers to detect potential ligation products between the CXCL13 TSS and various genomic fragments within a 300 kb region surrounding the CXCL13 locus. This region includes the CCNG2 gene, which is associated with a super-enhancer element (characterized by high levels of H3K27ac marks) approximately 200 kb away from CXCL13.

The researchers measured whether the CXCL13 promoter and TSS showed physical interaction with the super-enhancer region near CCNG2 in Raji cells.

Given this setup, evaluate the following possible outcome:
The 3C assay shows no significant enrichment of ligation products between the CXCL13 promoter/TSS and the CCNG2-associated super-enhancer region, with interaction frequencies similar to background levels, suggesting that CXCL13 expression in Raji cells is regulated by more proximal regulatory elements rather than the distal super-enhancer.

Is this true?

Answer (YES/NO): NO